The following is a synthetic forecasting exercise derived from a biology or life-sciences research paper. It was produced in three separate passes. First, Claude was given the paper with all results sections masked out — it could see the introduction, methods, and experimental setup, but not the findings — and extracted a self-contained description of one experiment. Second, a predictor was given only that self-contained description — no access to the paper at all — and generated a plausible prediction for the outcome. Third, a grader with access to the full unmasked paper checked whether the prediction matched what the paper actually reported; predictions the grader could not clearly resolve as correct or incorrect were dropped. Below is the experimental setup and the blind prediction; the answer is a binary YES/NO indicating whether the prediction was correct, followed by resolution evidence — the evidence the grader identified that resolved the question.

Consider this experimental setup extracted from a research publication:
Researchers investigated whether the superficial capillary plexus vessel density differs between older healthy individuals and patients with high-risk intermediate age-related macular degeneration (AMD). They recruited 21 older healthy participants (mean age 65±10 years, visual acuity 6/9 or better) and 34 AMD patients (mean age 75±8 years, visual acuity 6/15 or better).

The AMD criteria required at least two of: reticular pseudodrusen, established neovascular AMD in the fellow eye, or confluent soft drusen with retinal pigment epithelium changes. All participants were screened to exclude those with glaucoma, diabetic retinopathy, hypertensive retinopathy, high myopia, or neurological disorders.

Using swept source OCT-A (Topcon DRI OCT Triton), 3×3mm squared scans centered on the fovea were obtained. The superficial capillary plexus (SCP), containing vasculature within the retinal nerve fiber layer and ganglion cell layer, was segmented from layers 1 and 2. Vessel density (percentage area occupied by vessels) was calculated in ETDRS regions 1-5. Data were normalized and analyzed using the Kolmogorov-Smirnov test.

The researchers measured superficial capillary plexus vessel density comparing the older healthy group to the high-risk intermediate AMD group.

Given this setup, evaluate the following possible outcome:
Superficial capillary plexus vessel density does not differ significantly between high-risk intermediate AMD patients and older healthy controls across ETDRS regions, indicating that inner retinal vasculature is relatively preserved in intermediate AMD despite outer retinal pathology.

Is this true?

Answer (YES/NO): YES